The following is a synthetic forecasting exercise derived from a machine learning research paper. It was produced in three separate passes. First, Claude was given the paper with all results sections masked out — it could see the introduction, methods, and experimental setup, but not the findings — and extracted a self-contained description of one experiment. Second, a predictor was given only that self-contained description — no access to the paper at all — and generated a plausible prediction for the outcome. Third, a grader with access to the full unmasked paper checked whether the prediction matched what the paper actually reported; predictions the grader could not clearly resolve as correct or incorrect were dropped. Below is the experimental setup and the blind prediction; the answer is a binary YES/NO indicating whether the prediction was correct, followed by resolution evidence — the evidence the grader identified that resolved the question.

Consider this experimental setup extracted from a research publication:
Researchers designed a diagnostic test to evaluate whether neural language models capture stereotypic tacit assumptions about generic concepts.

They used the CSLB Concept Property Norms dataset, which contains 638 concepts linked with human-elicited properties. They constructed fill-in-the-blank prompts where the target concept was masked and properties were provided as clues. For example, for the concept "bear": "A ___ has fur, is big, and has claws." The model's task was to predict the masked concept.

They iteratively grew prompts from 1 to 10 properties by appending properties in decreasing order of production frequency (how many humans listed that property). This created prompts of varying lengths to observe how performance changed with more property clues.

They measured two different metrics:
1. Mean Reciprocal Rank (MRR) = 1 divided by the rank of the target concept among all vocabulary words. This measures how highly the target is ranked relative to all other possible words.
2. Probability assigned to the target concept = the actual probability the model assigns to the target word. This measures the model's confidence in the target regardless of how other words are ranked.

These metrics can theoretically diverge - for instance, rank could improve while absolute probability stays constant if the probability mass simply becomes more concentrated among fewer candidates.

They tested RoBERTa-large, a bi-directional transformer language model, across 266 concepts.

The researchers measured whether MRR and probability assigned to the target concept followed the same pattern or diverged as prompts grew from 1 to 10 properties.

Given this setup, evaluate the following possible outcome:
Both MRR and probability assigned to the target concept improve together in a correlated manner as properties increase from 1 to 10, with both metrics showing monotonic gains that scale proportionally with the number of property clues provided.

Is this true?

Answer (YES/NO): NO